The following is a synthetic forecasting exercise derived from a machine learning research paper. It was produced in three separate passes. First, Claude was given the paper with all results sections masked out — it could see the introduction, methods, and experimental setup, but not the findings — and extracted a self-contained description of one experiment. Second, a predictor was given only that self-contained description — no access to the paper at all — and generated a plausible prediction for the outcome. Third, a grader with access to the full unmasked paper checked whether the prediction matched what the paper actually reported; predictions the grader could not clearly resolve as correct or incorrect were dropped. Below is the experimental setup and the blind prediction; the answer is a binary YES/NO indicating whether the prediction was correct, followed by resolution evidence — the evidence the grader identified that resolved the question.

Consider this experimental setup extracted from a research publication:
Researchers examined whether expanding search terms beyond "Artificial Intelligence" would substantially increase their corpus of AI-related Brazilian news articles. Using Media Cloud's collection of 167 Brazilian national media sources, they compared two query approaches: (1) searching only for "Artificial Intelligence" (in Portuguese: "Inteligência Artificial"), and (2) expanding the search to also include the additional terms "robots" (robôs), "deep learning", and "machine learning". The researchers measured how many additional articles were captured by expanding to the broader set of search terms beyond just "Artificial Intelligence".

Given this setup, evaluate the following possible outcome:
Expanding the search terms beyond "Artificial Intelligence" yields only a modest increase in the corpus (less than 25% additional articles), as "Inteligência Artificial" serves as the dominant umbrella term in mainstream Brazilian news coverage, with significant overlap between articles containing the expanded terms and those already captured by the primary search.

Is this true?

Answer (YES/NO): YES